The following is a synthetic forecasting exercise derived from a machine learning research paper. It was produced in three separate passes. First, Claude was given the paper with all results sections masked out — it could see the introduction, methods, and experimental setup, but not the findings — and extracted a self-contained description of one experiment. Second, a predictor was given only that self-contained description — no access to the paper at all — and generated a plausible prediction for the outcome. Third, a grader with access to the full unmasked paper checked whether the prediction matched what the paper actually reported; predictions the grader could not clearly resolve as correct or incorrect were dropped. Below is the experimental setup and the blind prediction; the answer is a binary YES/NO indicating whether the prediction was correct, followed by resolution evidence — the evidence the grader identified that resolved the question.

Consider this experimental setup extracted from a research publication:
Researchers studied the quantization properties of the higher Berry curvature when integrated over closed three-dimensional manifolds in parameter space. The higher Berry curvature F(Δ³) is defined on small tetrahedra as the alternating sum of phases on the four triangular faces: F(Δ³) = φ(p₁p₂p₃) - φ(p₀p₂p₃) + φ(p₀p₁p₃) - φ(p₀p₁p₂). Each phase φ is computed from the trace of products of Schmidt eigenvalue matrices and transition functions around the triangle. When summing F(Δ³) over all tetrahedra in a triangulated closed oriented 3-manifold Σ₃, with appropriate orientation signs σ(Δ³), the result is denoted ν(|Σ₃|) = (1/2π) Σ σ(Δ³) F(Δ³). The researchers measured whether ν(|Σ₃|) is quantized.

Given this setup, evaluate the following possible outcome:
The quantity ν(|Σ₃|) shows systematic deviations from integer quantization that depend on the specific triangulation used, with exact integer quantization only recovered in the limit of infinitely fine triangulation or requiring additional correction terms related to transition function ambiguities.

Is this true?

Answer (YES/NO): NO